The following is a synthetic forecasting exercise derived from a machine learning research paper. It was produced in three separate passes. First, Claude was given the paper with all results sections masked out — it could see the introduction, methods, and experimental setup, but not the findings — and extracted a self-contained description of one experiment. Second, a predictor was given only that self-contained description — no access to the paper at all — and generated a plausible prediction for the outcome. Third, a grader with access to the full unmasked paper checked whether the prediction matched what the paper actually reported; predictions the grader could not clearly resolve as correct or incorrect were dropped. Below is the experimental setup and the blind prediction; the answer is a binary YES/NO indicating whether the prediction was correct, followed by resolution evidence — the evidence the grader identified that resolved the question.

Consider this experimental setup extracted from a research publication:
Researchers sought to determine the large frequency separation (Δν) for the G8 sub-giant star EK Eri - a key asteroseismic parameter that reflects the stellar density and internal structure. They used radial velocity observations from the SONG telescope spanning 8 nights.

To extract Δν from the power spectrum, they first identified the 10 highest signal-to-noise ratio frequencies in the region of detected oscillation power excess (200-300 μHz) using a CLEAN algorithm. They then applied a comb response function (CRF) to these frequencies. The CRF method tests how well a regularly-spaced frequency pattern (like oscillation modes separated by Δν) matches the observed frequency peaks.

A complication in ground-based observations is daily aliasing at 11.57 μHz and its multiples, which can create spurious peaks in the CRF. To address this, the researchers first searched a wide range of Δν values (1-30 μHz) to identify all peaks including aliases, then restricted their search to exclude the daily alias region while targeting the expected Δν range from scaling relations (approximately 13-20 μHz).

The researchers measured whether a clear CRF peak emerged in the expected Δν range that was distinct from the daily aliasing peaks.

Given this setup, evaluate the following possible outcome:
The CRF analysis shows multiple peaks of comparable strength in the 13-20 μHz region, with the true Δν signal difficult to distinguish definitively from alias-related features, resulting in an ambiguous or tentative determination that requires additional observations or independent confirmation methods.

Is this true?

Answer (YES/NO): NO